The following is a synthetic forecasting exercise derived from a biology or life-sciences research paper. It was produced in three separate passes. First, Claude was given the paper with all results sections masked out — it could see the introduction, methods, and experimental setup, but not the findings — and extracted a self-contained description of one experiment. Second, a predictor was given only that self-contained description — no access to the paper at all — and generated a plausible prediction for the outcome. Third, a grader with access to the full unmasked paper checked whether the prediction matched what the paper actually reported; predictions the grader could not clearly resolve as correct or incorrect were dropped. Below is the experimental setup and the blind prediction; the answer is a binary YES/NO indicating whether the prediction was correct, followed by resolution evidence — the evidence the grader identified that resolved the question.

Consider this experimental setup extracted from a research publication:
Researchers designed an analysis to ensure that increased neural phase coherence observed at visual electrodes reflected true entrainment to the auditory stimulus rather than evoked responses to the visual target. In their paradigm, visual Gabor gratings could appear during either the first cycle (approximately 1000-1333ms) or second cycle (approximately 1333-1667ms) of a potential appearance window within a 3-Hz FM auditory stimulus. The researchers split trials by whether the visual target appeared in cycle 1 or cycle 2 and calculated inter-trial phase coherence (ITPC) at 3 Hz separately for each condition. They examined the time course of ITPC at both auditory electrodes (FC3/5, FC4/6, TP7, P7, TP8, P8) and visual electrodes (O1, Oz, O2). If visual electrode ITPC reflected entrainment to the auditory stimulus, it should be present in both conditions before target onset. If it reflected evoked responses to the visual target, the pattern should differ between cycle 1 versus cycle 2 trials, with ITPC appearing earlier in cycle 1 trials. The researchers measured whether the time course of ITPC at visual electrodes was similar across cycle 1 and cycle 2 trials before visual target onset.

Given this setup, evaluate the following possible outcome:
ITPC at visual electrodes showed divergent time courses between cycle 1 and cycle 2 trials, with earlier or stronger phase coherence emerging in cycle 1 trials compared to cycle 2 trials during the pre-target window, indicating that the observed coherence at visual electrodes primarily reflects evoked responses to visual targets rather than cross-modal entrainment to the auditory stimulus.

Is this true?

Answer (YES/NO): NO